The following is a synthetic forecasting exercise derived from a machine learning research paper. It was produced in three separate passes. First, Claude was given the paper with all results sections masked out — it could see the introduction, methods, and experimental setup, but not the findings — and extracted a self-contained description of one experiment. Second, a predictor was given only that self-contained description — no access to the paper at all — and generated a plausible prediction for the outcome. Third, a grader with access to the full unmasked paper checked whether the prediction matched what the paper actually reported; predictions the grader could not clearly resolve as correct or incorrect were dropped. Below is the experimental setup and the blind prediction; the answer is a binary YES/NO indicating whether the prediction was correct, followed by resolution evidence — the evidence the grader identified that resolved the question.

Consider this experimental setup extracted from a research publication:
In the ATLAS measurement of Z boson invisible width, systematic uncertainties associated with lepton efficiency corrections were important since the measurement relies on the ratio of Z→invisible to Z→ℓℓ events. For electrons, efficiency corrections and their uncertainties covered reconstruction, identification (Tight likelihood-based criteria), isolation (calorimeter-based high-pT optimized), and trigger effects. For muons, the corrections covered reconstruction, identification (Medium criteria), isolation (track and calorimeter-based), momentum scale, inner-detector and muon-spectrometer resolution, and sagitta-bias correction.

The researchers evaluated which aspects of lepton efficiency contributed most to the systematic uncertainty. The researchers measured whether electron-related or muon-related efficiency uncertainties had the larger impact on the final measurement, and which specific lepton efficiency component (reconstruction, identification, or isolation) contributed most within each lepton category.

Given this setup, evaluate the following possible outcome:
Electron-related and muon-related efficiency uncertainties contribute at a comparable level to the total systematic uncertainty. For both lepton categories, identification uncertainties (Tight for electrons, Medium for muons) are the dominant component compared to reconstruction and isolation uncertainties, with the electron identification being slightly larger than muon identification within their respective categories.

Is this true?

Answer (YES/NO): NO